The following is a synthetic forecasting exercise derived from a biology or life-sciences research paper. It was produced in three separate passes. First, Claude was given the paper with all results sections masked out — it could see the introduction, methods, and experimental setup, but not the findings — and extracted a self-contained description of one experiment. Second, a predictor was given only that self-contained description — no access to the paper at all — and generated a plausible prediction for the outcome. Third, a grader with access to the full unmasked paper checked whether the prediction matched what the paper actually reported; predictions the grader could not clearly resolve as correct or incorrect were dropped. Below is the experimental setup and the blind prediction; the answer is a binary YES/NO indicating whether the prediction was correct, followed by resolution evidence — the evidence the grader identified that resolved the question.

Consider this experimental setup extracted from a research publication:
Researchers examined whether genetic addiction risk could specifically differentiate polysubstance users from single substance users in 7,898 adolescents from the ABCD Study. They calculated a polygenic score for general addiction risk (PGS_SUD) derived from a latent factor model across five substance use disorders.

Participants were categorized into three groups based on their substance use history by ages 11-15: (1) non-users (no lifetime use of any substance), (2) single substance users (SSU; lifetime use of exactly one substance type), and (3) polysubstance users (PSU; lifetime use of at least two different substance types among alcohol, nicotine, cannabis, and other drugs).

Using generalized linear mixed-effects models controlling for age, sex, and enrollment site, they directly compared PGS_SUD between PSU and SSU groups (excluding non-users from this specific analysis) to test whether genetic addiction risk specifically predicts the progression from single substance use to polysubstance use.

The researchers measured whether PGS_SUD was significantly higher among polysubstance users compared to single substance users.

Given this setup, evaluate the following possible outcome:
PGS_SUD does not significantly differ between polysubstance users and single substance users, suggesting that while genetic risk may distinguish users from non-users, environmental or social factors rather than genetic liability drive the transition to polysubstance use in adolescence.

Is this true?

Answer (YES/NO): NO